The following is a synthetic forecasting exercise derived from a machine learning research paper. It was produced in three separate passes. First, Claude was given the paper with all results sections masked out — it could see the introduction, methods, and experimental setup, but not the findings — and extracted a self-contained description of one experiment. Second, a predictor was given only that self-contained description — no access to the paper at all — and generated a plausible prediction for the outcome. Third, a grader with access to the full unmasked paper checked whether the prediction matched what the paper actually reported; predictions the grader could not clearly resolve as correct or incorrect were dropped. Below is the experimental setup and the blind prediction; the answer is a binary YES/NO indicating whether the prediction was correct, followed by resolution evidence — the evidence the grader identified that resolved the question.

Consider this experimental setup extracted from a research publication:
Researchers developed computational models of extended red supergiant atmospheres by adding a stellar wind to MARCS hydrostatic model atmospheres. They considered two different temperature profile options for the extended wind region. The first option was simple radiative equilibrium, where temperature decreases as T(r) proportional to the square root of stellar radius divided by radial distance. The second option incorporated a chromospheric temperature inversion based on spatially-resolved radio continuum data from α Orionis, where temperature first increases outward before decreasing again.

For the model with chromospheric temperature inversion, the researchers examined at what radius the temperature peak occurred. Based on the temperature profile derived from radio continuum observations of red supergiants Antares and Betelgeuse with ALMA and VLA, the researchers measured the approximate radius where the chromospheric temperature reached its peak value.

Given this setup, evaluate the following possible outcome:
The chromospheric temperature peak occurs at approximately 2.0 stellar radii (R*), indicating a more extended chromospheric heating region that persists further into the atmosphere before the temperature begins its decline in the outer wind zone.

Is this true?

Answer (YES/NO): NO